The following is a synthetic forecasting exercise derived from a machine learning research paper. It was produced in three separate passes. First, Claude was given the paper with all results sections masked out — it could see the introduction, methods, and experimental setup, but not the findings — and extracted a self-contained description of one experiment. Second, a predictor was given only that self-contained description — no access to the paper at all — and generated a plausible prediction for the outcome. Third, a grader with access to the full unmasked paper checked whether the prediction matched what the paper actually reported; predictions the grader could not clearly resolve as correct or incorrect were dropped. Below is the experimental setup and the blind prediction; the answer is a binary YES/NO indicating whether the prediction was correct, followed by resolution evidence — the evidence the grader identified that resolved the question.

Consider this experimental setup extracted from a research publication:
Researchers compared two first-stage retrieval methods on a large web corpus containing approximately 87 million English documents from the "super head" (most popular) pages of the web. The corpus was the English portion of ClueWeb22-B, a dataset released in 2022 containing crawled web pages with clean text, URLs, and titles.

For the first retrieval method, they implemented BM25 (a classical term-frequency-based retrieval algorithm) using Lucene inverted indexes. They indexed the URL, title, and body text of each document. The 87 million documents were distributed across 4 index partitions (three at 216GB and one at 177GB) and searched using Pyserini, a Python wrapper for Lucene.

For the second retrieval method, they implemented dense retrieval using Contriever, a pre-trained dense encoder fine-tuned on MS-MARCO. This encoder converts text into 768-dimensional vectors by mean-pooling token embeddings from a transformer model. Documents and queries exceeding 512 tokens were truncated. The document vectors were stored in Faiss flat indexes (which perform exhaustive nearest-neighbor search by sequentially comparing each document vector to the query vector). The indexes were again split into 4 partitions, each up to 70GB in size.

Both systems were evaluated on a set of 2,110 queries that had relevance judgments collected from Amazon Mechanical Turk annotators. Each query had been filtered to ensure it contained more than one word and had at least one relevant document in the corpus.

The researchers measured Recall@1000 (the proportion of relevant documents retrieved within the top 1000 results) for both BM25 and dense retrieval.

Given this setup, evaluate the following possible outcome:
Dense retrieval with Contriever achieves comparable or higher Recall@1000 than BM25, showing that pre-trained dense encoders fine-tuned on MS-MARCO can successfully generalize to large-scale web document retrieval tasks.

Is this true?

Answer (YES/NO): NO